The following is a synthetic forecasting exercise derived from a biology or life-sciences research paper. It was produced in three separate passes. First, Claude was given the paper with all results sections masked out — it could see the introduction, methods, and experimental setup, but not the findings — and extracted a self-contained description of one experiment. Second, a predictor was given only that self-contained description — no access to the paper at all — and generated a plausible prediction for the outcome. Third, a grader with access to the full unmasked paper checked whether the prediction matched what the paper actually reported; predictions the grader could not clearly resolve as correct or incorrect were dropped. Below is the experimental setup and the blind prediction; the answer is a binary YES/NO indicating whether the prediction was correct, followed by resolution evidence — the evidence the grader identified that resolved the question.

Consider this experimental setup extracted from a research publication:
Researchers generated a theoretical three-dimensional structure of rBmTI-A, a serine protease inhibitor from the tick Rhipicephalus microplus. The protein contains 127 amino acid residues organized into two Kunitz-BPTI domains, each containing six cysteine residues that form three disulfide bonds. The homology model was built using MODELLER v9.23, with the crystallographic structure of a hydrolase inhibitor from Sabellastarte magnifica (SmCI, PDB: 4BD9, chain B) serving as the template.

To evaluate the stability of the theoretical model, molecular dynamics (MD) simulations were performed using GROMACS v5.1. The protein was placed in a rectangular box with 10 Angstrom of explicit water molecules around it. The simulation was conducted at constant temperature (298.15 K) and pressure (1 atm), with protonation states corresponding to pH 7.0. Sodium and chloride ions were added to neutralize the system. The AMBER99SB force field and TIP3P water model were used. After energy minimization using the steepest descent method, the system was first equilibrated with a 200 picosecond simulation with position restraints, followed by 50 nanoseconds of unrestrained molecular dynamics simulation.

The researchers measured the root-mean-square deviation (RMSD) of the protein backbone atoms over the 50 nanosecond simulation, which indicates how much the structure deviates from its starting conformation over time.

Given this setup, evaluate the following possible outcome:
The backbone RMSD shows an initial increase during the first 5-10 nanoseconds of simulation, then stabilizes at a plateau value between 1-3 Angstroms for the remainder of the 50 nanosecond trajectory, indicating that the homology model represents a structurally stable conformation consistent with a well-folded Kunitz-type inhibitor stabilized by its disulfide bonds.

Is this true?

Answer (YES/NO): NO